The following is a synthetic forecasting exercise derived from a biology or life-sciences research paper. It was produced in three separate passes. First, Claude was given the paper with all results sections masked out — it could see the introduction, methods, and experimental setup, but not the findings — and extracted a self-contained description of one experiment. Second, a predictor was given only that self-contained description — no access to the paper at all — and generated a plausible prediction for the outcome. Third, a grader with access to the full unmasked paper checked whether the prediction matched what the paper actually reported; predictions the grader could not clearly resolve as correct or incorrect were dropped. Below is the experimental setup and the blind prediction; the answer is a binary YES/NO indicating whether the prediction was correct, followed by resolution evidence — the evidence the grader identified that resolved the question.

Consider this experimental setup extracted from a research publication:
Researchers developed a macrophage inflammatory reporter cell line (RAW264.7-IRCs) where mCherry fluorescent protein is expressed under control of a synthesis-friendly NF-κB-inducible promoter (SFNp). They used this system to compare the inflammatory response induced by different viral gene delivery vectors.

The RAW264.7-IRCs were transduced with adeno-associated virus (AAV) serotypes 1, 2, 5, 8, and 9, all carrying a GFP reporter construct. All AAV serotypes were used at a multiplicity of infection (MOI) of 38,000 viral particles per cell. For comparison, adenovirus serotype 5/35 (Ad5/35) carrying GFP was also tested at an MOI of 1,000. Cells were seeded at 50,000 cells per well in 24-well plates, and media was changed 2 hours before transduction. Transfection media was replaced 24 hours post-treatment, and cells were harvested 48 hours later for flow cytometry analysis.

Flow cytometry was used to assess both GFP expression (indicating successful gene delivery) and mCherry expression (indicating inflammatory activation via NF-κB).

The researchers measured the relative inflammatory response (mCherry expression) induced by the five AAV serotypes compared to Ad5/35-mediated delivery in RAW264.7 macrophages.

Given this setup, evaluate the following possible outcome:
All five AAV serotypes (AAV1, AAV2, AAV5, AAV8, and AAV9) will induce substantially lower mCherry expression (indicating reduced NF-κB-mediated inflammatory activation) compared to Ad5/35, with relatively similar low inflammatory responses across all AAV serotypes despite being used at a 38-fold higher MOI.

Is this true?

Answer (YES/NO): NO